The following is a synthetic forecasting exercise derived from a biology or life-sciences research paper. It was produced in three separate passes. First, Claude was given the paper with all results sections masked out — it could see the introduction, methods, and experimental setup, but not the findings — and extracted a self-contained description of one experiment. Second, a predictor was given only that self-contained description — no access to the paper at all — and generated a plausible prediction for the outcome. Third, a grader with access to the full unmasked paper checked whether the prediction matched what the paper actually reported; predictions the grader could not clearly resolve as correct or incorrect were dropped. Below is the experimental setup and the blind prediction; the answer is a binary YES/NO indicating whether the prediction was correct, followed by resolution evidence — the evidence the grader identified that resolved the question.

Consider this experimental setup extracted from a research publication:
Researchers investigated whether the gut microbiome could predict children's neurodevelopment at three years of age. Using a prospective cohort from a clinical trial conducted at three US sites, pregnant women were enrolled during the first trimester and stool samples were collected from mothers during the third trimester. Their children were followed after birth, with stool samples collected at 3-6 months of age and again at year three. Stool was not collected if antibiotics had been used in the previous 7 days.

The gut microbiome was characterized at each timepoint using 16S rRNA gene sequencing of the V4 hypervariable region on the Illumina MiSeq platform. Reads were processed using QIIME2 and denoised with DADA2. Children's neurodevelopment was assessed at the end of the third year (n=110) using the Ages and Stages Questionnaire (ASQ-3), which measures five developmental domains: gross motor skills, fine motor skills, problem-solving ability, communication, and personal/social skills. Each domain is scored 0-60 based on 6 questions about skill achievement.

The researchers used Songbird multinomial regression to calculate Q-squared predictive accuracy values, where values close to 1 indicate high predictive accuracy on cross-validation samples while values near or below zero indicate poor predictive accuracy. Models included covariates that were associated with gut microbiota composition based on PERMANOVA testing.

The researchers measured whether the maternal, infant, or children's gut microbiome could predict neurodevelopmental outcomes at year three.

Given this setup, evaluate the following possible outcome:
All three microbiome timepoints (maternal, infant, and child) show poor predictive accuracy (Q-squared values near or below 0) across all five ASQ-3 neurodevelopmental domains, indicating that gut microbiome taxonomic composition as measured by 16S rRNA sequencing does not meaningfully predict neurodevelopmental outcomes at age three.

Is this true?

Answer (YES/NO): YES